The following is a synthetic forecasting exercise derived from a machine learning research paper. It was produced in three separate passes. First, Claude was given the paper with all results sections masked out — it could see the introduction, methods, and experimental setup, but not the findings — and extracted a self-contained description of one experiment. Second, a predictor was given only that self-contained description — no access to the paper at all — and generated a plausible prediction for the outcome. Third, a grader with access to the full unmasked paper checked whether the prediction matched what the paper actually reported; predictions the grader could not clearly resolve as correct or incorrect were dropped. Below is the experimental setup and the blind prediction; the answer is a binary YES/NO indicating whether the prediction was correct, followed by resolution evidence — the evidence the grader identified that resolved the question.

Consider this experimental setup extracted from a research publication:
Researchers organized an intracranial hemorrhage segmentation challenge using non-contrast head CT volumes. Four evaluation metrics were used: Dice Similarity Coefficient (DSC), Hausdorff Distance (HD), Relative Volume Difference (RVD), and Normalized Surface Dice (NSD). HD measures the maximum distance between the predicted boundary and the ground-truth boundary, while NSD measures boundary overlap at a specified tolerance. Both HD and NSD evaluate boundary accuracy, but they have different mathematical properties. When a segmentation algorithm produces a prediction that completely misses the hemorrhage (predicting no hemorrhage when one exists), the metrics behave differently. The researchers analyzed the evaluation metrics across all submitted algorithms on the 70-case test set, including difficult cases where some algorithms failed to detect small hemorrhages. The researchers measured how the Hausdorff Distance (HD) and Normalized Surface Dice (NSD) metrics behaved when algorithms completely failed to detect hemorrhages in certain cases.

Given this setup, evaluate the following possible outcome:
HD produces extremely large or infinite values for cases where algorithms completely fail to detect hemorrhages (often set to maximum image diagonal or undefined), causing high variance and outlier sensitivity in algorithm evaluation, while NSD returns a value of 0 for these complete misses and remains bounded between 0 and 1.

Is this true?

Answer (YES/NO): NO